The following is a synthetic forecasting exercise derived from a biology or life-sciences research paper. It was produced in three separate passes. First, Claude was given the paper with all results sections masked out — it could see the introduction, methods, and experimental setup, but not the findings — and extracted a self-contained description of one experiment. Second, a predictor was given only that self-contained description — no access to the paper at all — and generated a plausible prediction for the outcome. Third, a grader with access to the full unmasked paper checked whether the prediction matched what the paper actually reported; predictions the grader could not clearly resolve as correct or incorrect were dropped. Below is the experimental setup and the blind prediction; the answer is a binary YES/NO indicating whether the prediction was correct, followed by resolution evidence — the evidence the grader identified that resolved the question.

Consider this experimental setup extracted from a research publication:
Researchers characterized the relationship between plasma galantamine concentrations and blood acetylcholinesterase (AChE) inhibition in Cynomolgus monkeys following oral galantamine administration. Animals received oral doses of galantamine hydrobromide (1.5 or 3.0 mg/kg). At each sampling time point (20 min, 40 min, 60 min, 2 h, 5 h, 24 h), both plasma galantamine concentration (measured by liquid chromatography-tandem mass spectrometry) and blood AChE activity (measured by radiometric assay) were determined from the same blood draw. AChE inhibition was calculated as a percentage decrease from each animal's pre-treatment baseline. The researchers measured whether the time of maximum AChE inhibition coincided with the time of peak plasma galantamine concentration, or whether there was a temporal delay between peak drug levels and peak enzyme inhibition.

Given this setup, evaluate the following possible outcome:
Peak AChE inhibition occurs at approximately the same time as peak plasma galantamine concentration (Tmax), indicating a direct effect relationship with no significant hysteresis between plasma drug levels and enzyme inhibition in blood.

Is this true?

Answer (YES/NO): YES